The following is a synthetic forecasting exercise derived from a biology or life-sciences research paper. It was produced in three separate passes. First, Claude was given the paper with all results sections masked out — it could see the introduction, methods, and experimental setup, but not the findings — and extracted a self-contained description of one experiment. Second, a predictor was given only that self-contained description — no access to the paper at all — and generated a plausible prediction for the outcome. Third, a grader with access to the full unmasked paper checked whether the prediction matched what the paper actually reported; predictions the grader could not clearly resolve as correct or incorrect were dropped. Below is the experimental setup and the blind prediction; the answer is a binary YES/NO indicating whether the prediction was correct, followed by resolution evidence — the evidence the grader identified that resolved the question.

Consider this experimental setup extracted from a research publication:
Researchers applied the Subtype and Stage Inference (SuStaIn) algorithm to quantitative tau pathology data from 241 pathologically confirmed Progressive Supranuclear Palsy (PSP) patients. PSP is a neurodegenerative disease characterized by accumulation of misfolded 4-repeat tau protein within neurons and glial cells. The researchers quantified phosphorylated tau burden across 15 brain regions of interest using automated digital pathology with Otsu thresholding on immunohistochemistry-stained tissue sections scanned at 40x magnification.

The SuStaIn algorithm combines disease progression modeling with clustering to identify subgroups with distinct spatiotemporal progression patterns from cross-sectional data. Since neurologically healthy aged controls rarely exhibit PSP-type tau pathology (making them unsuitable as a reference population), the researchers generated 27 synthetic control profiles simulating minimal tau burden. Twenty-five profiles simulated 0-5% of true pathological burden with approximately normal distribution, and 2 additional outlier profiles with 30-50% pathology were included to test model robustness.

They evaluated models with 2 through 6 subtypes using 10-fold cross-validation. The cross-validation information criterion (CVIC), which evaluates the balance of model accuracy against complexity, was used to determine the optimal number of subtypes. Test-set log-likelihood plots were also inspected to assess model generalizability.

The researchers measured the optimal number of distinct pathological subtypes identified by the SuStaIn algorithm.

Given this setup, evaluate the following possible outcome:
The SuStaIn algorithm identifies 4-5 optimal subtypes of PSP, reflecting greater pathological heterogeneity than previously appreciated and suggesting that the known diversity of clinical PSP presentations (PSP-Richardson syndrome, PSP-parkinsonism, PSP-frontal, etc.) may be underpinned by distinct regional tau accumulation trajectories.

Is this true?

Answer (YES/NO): NO